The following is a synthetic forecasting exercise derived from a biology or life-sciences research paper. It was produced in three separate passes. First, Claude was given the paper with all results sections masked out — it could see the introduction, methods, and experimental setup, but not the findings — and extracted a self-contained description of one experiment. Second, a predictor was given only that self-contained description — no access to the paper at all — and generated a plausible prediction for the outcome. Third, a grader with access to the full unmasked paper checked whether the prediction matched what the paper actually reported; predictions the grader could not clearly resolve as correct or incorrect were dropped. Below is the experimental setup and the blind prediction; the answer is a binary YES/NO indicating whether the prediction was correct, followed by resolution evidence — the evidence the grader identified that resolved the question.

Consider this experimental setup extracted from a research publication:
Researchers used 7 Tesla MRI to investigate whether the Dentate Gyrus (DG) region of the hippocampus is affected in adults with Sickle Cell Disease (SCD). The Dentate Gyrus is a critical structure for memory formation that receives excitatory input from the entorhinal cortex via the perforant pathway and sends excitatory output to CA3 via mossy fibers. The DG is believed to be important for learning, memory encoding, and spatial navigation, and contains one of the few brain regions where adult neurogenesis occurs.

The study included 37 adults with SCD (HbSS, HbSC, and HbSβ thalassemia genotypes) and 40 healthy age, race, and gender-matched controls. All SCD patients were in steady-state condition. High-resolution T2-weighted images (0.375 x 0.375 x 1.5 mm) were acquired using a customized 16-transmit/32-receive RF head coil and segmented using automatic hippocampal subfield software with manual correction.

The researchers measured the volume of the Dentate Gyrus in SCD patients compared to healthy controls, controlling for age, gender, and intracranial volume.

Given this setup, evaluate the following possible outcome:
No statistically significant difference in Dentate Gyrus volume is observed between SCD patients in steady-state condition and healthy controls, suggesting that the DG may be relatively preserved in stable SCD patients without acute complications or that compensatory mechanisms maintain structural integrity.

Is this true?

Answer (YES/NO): NO